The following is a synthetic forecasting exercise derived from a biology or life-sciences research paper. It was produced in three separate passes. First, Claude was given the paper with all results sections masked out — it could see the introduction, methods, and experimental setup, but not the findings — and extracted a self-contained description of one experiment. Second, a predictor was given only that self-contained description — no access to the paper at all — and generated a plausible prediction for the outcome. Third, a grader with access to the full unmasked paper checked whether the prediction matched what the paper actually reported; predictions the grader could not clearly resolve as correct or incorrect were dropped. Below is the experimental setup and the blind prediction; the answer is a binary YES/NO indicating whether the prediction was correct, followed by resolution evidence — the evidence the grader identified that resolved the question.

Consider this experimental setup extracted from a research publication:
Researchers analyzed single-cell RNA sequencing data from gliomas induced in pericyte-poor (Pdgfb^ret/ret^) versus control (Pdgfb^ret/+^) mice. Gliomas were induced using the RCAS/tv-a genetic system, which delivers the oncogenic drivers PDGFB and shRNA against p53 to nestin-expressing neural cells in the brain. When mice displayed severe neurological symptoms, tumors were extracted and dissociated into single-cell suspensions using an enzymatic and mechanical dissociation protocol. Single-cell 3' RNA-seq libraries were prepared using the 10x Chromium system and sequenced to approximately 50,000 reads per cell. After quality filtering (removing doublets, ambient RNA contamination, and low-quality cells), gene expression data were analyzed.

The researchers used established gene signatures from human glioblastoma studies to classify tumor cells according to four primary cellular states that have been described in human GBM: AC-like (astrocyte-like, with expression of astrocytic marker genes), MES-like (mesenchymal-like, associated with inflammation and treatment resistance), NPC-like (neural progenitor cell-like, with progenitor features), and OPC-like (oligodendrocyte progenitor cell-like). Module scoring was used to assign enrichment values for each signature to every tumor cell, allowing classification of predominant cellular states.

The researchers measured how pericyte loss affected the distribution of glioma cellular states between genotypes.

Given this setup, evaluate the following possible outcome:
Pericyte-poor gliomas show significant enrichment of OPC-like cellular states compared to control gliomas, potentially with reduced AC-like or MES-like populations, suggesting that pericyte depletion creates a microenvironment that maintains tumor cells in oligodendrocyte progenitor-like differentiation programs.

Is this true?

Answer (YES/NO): NO